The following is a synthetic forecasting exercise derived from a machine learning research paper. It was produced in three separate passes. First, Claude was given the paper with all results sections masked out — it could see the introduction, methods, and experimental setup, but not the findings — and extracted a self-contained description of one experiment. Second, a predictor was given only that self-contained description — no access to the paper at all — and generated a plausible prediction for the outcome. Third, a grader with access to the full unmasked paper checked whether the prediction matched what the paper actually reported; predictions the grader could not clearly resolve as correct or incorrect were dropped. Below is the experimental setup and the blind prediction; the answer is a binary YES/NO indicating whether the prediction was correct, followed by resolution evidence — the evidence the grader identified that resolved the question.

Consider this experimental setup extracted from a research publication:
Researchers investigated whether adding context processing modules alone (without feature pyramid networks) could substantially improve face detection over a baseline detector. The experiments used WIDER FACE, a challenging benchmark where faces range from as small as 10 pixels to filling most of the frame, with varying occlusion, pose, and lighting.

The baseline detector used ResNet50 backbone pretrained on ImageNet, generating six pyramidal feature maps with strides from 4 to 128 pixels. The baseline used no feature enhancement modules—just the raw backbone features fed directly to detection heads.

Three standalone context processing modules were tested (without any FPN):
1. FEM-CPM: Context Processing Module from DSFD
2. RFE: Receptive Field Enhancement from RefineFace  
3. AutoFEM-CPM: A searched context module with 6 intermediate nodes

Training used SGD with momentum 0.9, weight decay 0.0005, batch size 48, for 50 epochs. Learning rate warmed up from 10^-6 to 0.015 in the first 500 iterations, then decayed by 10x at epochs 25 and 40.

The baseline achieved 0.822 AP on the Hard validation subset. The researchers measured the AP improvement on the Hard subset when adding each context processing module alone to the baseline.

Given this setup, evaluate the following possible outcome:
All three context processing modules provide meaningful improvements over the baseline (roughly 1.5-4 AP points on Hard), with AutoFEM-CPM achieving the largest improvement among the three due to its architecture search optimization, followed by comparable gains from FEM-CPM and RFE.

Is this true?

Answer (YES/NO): NO